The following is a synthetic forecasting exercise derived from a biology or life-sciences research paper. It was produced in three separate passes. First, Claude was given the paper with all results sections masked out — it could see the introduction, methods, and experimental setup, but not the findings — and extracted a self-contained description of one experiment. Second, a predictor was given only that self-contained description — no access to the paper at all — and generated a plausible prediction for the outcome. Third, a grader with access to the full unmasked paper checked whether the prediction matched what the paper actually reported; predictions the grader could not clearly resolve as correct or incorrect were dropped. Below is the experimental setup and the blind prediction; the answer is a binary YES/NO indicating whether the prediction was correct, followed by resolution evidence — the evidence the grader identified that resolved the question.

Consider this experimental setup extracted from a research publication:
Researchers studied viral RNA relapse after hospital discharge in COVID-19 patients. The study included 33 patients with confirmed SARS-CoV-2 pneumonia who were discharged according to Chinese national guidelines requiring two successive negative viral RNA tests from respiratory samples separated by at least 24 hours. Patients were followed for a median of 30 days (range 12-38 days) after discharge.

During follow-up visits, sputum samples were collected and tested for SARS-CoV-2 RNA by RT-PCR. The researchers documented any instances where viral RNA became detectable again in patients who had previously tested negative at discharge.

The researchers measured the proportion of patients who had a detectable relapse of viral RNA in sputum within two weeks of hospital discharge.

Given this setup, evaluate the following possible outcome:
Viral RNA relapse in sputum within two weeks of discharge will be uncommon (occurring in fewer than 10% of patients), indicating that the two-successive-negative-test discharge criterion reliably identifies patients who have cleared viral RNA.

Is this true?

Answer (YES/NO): YES